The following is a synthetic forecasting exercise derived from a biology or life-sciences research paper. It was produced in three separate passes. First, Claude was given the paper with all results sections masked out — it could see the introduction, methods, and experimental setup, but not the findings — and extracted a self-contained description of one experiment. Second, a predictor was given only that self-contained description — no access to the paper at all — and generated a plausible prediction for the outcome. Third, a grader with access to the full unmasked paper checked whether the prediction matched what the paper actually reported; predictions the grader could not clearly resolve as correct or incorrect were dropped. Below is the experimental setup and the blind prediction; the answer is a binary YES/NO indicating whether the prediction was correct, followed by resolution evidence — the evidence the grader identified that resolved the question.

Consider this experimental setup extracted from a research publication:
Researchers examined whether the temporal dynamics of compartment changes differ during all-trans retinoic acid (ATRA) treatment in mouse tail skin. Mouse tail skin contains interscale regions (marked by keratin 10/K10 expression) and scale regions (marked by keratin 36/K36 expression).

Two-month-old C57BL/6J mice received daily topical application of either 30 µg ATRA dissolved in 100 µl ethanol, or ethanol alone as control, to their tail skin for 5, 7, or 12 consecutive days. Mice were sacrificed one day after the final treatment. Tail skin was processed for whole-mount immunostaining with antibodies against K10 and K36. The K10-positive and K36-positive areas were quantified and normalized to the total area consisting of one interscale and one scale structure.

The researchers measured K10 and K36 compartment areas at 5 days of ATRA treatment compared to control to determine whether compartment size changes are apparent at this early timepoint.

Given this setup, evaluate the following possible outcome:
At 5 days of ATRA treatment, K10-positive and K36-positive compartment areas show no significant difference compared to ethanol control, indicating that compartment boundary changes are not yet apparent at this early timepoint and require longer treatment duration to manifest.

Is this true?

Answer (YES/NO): YES